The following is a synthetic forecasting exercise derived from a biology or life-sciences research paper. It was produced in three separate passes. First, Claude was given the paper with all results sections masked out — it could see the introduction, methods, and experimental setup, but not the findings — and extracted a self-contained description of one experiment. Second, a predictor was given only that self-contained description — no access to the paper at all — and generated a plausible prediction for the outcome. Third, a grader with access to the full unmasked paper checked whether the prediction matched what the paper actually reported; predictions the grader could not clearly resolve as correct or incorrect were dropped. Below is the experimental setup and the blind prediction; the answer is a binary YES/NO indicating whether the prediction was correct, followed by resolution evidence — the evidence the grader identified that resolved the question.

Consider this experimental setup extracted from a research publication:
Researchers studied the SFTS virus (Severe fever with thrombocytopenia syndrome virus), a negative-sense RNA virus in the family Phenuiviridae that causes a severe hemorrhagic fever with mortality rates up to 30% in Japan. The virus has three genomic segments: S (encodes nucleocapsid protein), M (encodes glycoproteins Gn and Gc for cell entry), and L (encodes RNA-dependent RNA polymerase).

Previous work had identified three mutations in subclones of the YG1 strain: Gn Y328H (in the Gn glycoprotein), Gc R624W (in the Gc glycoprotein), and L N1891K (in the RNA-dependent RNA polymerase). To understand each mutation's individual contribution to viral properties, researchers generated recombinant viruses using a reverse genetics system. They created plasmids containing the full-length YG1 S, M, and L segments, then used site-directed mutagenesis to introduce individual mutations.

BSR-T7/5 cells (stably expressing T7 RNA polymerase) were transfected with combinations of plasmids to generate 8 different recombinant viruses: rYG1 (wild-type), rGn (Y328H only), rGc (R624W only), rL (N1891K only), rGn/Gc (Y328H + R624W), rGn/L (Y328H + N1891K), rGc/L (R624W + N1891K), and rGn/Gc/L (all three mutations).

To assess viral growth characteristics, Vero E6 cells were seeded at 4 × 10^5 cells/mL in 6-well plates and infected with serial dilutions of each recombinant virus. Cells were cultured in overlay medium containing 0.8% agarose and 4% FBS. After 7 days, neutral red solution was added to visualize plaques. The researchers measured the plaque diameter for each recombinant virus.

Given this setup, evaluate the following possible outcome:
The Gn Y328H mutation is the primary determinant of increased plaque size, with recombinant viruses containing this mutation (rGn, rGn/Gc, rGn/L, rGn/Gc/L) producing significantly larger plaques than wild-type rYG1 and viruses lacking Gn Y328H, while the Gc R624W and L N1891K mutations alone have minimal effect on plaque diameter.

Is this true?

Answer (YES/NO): NO